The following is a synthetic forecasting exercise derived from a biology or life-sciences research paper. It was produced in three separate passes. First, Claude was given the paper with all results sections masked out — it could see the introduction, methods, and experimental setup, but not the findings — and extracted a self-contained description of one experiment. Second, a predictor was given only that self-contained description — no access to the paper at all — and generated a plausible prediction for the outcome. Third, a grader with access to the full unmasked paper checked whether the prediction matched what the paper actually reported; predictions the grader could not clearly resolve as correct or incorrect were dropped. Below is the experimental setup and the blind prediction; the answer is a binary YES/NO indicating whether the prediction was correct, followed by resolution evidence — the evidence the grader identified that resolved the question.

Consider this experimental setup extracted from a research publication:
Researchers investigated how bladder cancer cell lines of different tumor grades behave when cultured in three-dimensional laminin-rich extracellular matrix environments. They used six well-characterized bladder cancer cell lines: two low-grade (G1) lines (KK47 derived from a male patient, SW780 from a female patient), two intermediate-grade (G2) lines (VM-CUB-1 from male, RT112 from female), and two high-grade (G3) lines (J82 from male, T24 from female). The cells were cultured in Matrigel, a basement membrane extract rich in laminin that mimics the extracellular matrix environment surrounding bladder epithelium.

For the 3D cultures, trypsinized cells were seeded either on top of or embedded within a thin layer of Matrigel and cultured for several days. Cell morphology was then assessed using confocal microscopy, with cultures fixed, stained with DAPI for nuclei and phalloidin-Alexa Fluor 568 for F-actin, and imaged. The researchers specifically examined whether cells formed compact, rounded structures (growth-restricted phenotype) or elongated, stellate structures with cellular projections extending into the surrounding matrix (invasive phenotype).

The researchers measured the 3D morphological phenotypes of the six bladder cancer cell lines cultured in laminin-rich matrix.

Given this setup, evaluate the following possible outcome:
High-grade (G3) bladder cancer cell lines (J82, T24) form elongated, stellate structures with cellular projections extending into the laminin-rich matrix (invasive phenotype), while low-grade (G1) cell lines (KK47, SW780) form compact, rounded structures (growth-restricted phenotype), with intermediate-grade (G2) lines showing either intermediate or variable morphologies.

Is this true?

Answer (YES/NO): NO